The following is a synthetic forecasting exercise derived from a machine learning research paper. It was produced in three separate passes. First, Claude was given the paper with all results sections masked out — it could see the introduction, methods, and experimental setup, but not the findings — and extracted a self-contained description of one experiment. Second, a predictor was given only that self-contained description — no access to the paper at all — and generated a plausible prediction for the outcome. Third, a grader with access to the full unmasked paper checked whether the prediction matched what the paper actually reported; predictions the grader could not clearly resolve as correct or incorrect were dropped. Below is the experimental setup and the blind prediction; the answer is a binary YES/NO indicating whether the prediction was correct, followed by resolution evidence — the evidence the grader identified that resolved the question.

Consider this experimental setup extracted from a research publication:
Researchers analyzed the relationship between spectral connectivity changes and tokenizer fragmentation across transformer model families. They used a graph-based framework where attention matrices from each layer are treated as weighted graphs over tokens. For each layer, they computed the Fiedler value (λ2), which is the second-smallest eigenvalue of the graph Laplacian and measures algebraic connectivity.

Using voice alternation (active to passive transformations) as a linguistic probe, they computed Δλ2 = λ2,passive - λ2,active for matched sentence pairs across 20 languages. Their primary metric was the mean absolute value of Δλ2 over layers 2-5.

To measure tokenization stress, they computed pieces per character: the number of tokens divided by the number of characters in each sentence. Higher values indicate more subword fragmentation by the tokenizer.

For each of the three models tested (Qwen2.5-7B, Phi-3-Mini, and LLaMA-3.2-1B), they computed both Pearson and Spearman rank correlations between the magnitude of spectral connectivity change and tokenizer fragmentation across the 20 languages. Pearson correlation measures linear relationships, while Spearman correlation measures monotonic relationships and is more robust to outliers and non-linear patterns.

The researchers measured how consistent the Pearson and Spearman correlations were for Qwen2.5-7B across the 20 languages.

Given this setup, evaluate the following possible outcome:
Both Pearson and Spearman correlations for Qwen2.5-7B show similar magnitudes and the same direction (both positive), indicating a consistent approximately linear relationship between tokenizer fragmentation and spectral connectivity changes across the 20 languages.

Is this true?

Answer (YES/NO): NO